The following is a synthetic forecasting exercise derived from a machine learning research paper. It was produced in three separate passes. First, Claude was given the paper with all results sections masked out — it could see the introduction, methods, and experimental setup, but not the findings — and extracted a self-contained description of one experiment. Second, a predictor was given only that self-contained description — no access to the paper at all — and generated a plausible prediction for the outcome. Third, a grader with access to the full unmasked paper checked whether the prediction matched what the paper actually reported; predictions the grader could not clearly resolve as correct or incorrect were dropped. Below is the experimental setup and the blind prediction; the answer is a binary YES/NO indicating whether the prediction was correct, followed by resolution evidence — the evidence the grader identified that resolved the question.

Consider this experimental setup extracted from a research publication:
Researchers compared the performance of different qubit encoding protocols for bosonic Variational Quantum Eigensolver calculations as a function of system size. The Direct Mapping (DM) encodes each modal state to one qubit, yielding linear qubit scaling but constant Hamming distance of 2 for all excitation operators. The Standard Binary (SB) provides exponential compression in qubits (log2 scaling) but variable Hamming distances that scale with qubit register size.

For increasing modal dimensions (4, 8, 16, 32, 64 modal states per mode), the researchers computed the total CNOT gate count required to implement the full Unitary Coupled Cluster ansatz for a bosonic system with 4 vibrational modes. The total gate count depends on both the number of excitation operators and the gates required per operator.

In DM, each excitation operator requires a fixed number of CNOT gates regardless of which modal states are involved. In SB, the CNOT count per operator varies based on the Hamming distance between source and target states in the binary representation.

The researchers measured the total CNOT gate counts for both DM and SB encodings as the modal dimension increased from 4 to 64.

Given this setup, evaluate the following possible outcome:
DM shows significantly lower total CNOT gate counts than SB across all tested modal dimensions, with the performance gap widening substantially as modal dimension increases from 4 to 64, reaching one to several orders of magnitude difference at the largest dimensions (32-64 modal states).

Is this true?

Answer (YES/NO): NO